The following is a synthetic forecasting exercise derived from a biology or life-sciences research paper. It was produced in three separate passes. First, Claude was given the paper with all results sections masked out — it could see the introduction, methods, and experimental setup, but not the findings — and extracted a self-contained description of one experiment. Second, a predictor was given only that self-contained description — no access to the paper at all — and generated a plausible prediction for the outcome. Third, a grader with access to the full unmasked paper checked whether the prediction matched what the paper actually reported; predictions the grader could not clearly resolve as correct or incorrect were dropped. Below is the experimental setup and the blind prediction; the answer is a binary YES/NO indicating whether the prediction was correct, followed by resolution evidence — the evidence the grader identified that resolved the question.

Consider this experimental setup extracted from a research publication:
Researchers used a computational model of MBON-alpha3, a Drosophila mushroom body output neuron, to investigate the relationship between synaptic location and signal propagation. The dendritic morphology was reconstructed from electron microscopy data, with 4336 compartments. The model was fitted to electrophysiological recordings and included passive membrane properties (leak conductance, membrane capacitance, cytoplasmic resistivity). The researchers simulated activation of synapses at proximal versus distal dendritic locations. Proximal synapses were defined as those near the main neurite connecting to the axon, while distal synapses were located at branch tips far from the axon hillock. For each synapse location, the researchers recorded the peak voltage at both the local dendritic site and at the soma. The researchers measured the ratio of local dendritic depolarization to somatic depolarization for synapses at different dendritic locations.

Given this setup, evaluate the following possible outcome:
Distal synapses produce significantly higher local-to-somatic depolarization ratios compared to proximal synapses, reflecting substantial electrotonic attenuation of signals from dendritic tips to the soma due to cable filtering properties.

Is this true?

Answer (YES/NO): NO